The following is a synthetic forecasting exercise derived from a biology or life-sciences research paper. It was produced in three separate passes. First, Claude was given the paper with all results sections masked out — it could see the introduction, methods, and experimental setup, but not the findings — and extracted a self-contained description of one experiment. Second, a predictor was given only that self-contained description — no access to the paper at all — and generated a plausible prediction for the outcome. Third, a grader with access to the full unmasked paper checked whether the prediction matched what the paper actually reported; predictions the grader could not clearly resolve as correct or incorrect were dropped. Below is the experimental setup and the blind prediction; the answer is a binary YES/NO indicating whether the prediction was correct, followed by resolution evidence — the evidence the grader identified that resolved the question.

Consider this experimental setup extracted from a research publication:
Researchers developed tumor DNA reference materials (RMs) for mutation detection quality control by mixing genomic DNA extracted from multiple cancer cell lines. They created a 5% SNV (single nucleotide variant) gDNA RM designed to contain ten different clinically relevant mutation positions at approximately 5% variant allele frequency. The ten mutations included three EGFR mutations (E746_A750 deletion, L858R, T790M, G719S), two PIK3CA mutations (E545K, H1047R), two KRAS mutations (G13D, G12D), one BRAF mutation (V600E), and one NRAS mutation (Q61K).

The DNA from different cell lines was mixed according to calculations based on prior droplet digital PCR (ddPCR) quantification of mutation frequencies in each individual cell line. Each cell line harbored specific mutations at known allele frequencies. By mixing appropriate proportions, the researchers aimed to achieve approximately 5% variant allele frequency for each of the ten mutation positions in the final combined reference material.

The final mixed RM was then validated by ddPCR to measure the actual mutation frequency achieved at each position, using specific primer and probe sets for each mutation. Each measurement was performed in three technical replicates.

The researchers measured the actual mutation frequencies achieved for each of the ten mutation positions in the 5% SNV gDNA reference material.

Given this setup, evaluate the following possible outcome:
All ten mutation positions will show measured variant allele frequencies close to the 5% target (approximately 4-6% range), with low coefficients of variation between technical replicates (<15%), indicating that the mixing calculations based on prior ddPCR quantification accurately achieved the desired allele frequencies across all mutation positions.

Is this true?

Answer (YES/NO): NO